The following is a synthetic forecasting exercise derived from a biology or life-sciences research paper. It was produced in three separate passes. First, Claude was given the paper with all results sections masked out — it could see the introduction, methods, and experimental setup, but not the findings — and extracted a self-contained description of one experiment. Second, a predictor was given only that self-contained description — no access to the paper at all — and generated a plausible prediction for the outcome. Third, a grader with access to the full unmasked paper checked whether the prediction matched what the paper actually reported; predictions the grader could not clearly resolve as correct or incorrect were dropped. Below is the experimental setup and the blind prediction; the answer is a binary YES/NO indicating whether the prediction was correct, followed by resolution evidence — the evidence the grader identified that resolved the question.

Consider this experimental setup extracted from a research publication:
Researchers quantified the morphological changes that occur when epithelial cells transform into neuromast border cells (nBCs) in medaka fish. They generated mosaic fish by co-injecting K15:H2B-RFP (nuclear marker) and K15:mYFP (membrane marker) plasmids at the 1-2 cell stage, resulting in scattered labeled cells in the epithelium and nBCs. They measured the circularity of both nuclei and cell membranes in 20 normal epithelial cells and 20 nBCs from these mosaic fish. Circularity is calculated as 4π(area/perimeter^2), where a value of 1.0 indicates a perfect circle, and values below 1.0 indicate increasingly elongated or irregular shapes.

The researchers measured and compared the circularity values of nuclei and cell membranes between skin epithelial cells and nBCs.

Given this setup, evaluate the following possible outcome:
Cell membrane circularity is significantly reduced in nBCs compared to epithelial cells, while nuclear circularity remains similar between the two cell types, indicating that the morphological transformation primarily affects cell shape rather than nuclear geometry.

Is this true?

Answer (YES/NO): NO